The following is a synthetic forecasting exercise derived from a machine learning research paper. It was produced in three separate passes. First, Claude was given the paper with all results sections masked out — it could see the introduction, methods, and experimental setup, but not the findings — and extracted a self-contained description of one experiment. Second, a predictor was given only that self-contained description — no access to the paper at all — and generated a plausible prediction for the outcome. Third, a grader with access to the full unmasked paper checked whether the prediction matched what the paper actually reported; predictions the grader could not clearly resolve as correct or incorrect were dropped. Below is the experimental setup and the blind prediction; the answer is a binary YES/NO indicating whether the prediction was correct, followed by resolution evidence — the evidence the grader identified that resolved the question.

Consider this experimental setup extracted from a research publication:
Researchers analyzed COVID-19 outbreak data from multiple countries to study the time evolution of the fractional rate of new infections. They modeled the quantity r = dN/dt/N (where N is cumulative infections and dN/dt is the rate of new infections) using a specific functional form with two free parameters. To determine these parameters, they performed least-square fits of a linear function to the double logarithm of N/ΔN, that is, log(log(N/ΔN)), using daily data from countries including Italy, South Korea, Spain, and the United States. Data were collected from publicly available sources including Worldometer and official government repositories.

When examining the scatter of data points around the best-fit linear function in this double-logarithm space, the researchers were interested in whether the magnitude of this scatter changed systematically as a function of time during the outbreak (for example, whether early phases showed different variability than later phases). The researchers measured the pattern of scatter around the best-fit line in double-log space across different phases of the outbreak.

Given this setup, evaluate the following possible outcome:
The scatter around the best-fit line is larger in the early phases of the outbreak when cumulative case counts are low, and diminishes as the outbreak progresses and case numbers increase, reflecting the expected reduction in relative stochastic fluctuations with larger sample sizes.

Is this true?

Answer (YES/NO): NO